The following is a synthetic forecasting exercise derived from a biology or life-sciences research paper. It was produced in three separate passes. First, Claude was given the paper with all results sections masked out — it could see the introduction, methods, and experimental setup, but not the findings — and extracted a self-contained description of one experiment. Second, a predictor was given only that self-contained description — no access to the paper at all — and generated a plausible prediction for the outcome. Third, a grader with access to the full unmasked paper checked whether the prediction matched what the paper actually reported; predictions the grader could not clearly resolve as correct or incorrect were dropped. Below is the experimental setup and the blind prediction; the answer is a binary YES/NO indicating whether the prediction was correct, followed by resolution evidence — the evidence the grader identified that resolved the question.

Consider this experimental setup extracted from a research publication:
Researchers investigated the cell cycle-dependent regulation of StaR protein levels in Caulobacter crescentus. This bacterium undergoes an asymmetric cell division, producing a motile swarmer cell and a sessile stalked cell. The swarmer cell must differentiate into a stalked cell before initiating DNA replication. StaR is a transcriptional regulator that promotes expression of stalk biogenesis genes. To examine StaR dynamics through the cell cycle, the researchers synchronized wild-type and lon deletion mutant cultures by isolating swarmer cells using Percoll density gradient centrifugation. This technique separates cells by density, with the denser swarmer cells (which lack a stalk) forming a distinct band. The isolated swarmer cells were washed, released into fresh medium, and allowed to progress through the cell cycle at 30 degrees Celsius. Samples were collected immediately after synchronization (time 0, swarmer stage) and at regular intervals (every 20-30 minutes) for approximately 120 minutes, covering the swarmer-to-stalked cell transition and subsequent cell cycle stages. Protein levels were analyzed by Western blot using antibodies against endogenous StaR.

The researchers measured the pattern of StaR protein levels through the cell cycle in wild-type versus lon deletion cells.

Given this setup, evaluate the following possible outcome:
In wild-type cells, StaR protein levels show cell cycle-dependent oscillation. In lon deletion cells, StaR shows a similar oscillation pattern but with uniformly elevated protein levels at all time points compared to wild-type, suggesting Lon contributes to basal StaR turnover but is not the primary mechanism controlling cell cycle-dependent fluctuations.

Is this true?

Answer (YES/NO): NO